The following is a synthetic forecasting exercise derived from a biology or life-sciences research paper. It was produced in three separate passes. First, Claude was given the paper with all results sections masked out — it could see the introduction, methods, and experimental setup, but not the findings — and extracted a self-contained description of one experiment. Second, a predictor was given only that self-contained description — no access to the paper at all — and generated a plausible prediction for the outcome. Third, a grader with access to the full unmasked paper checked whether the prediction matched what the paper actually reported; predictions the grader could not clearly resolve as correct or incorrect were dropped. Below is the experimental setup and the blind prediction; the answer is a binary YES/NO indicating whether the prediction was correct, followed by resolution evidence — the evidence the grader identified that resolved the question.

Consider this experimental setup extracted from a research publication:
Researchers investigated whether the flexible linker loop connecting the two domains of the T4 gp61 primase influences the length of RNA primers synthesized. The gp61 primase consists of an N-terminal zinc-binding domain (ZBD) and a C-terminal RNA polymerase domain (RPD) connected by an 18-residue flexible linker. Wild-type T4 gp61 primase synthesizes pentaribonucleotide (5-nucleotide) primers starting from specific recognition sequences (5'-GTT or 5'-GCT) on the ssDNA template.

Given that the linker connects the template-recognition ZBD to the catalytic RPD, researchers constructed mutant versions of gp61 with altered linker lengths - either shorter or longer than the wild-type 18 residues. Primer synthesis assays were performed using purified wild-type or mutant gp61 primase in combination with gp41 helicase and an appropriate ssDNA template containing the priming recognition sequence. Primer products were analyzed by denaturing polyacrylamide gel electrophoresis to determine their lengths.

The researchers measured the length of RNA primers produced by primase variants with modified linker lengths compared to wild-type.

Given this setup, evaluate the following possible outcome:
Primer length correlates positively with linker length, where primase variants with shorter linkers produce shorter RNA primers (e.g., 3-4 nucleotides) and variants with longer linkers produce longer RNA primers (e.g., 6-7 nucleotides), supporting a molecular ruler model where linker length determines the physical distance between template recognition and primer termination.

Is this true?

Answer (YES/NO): NO